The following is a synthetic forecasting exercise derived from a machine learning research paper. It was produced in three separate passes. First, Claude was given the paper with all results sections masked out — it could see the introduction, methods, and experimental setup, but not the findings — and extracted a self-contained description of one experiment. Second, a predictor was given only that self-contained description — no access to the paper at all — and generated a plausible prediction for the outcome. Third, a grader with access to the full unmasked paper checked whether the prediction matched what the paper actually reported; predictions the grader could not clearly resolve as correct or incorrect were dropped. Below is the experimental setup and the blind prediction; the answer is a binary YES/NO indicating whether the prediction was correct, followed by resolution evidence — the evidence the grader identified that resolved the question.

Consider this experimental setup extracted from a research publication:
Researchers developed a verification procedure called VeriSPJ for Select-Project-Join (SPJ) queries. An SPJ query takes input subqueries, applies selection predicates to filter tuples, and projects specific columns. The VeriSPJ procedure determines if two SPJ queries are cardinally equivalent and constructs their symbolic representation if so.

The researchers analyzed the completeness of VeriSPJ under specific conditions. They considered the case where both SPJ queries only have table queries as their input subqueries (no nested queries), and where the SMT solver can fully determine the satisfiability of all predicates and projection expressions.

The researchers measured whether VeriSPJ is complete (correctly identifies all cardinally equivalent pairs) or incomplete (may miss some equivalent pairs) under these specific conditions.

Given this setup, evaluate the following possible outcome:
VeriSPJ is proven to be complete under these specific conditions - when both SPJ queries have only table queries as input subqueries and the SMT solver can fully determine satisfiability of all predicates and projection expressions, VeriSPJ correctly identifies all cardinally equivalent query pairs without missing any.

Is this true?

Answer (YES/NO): YES